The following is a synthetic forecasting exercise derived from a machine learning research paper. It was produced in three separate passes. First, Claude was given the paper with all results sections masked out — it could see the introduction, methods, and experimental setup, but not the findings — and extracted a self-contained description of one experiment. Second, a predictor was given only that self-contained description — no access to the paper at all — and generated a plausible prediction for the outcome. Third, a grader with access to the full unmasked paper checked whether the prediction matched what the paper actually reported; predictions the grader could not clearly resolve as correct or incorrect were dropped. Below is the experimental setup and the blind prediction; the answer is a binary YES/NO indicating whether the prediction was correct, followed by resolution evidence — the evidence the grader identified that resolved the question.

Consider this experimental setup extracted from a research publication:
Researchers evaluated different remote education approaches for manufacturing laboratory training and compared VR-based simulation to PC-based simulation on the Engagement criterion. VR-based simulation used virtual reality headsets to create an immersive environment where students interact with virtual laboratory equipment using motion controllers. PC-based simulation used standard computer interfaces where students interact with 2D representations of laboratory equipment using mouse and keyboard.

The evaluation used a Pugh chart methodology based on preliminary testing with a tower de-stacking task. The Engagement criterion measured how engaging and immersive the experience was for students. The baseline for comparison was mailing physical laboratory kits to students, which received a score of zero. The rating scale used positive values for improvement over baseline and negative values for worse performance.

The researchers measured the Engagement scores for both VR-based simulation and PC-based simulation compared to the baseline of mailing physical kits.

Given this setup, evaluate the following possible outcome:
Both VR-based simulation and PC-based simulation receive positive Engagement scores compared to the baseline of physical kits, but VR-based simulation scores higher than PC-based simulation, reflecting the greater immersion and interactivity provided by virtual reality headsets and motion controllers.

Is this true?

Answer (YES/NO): NO